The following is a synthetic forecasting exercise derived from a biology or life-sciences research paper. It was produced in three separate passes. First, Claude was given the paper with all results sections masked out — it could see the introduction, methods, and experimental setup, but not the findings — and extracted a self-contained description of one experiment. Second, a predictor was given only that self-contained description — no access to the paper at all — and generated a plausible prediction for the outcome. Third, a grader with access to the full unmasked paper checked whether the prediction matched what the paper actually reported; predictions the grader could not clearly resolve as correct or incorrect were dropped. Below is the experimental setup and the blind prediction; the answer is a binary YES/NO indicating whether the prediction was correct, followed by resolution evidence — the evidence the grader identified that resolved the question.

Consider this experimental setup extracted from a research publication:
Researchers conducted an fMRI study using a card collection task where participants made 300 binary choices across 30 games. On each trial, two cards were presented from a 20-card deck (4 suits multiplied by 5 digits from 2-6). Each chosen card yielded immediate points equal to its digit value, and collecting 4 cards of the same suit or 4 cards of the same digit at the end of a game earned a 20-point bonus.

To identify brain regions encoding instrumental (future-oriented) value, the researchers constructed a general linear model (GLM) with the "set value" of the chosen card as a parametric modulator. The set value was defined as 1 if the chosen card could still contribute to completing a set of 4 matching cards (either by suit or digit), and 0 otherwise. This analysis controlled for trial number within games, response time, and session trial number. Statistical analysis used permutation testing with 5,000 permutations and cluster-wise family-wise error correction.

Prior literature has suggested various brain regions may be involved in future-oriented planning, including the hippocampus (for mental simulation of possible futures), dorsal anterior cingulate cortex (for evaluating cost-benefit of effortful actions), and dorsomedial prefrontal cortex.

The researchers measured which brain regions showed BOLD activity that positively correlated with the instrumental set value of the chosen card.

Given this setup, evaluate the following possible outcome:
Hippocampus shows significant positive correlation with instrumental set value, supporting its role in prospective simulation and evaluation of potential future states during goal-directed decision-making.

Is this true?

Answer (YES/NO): NO